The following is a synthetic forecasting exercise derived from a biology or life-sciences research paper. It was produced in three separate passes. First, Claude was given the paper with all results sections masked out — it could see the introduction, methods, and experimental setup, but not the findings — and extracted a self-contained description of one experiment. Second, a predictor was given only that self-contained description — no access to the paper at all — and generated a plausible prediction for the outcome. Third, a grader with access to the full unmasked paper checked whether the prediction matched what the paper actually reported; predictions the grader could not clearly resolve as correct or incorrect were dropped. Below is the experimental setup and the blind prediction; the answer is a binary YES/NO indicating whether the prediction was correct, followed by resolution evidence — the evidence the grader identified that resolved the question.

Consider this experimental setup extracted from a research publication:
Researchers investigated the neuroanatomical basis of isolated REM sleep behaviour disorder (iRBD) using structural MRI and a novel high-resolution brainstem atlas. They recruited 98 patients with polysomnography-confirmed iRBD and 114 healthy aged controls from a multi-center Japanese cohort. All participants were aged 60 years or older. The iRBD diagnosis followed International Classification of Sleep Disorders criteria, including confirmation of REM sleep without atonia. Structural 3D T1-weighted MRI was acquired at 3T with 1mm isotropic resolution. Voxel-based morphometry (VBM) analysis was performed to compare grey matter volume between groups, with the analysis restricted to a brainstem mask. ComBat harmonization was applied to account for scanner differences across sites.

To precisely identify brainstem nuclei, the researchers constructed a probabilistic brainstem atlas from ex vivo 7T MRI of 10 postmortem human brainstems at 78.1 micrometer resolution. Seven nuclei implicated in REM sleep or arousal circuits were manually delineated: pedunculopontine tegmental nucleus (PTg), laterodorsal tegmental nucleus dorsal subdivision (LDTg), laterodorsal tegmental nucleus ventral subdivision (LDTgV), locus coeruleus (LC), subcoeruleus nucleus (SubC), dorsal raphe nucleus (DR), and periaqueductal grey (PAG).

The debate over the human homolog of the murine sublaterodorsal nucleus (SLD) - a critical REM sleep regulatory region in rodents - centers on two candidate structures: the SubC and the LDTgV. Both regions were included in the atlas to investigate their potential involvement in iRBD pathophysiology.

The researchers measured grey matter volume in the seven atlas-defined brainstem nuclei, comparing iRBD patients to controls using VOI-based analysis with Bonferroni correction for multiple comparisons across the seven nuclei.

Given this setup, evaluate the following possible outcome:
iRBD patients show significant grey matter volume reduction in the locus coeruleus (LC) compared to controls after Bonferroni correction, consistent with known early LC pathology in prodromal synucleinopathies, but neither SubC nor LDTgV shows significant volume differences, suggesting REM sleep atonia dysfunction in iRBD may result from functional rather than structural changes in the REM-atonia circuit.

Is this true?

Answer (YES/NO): NO